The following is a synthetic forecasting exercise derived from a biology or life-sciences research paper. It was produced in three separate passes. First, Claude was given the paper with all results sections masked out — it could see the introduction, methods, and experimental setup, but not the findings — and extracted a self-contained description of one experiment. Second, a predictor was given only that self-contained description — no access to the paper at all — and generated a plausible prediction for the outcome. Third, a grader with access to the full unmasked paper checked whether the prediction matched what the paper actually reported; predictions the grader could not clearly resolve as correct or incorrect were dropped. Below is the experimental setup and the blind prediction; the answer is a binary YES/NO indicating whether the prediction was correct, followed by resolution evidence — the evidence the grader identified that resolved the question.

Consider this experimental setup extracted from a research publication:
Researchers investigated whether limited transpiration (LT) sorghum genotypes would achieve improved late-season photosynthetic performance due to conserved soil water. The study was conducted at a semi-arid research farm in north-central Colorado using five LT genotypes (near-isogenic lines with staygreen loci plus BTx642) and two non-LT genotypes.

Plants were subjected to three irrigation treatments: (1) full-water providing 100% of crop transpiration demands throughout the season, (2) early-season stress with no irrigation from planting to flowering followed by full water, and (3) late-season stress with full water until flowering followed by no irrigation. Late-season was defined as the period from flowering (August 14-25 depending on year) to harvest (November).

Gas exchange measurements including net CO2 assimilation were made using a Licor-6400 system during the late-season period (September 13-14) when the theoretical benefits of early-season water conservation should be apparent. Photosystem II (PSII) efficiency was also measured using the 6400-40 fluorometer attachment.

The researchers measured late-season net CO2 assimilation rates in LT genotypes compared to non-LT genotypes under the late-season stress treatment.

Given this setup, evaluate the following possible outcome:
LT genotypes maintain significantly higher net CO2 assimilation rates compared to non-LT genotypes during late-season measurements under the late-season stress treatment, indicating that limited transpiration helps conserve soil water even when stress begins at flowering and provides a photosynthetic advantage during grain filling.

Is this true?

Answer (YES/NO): NO